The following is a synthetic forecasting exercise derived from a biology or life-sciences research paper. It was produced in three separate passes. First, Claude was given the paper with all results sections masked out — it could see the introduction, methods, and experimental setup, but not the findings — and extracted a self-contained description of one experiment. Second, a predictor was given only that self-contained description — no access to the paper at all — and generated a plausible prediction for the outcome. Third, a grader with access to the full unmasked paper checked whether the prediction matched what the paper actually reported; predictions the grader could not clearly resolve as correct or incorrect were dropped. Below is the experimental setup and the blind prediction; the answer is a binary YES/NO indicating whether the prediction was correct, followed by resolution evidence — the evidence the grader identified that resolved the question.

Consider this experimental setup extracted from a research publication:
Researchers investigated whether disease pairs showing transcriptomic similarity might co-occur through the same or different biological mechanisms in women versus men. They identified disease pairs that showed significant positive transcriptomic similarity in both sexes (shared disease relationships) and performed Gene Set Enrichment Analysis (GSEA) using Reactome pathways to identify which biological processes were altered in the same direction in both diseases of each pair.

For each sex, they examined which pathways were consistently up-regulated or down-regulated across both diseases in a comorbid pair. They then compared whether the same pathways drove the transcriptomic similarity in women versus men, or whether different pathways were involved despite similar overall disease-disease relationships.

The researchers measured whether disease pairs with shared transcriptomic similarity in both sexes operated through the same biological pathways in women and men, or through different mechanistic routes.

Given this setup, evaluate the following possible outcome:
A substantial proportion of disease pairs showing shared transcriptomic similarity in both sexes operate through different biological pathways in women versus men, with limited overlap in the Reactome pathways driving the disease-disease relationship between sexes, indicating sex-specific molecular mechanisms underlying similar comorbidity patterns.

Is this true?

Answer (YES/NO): YES